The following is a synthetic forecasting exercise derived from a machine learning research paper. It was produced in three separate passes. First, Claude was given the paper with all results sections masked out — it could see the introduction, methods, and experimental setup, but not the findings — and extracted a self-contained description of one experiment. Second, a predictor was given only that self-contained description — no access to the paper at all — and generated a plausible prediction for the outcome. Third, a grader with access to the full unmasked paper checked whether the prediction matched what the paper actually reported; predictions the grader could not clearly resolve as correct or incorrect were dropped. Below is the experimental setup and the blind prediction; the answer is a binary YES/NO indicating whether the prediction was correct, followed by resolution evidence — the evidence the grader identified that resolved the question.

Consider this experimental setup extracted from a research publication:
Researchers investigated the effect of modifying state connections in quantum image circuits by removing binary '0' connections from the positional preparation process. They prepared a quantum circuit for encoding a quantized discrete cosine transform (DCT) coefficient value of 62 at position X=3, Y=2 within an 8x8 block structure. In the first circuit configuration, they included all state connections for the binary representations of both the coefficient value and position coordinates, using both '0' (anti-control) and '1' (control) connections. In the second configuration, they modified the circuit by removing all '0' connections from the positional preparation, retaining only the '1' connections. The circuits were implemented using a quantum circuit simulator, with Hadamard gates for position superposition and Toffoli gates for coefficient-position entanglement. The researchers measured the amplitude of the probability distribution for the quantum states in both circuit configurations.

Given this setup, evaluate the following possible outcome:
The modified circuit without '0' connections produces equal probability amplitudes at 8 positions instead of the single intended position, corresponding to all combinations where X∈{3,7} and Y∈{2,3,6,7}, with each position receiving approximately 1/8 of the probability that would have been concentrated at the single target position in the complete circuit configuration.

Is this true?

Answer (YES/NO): NO